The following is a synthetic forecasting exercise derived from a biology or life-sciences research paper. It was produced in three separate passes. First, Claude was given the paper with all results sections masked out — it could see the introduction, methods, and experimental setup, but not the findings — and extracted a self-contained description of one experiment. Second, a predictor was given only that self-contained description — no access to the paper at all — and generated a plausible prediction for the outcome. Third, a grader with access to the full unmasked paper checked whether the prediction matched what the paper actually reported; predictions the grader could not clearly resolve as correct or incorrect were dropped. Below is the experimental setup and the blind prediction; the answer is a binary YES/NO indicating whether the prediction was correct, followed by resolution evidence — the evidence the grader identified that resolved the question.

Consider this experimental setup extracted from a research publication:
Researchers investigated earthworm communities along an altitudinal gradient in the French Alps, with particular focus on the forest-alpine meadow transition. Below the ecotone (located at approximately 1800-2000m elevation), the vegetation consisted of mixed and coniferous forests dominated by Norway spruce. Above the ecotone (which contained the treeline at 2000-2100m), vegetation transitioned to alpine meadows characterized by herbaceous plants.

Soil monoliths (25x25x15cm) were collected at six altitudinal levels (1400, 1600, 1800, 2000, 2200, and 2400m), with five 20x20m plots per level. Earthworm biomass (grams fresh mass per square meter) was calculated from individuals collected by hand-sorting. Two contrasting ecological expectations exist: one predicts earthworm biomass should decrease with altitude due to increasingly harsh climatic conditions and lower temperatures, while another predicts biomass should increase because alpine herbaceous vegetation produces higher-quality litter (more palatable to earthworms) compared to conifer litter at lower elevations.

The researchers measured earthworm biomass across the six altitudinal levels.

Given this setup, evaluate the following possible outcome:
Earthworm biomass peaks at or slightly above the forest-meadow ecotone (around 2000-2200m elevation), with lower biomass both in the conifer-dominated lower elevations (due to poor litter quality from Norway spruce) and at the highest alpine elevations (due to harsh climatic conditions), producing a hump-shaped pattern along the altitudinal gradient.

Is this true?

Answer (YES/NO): NO